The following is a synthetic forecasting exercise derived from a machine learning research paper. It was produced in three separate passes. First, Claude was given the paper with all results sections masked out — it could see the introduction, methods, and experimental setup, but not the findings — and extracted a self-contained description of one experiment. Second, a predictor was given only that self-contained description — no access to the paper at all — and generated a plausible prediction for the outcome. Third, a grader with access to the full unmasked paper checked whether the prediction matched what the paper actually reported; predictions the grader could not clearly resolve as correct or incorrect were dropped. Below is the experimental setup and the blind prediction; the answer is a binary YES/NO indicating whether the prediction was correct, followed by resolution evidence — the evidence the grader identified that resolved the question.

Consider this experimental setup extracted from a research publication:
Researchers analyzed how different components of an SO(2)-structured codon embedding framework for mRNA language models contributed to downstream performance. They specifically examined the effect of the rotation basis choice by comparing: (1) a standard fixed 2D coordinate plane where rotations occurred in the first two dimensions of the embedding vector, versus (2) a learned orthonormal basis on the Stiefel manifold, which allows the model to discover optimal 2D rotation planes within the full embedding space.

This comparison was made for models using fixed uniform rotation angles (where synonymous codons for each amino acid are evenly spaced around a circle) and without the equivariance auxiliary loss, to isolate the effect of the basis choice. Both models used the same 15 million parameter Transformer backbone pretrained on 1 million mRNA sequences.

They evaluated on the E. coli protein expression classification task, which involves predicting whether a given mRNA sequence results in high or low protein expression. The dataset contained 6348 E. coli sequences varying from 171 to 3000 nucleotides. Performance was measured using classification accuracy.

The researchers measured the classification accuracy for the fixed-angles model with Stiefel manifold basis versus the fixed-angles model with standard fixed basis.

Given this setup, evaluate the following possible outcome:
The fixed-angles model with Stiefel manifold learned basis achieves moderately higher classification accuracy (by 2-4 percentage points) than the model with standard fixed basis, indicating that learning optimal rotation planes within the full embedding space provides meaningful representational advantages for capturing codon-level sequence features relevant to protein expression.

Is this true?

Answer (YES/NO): NO